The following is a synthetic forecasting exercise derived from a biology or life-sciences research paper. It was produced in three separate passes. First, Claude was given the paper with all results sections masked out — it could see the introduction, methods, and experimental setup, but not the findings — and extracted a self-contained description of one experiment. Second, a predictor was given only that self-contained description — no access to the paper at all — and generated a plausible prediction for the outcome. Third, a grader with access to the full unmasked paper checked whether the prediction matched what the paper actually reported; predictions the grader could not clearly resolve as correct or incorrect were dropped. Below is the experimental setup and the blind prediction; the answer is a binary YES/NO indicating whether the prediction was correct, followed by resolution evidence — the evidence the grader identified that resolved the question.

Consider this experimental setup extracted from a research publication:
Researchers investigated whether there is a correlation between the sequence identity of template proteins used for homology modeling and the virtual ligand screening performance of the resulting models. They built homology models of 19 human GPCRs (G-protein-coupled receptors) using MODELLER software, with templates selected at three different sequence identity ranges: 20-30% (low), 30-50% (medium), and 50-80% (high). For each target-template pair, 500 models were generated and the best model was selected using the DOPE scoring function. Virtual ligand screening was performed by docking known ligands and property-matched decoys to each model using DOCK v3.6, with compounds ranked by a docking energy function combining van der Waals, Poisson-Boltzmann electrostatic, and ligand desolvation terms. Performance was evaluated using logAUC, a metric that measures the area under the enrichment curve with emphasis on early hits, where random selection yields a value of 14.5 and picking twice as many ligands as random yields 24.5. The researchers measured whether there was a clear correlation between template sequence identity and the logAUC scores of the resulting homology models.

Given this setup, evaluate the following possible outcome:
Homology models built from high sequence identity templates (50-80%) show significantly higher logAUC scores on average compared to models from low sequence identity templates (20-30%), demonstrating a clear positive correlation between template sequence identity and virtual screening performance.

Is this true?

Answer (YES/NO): NO